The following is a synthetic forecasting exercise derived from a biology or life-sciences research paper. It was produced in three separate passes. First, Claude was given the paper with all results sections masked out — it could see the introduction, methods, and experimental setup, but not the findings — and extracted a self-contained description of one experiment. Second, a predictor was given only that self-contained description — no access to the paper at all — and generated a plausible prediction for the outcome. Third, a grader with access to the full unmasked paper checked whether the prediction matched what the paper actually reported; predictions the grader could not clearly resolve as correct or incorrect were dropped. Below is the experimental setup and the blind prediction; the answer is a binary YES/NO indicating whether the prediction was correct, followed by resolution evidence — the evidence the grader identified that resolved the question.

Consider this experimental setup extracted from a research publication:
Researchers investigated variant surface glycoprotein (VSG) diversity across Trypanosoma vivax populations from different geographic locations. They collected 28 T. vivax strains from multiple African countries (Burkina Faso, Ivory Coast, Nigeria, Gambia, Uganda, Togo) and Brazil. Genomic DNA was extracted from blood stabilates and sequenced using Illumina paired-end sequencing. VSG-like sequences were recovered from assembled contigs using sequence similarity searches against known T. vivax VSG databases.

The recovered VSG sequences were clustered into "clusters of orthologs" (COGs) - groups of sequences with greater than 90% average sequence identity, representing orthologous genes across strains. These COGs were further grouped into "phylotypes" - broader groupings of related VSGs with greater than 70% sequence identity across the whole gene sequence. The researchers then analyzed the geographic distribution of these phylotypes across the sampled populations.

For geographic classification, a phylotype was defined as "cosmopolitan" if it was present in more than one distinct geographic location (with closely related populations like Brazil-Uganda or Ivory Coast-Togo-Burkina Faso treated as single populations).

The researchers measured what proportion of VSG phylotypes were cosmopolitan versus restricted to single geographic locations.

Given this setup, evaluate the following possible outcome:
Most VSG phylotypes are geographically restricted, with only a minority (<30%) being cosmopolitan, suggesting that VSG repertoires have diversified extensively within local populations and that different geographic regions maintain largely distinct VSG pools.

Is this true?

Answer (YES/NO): NO